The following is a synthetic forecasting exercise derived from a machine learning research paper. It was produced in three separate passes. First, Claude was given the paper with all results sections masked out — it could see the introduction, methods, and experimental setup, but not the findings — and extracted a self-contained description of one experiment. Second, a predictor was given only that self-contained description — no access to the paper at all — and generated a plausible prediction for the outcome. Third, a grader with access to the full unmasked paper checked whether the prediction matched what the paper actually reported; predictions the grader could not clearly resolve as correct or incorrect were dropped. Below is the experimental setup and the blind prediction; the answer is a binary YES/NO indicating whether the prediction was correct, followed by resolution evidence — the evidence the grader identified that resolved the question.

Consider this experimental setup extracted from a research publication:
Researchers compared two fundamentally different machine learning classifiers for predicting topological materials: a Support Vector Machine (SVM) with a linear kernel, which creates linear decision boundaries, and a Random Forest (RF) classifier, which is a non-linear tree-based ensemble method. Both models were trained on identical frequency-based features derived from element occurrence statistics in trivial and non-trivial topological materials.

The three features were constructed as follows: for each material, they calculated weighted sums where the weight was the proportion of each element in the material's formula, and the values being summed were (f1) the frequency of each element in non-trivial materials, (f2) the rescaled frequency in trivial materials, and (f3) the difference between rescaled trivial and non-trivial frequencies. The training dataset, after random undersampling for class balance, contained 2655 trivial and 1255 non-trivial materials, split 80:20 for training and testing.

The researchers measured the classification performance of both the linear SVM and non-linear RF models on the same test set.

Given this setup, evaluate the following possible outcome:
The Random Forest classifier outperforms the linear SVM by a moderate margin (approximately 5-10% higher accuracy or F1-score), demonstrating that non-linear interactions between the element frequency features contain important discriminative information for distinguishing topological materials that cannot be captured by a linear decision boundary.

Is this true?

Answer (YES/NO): NO